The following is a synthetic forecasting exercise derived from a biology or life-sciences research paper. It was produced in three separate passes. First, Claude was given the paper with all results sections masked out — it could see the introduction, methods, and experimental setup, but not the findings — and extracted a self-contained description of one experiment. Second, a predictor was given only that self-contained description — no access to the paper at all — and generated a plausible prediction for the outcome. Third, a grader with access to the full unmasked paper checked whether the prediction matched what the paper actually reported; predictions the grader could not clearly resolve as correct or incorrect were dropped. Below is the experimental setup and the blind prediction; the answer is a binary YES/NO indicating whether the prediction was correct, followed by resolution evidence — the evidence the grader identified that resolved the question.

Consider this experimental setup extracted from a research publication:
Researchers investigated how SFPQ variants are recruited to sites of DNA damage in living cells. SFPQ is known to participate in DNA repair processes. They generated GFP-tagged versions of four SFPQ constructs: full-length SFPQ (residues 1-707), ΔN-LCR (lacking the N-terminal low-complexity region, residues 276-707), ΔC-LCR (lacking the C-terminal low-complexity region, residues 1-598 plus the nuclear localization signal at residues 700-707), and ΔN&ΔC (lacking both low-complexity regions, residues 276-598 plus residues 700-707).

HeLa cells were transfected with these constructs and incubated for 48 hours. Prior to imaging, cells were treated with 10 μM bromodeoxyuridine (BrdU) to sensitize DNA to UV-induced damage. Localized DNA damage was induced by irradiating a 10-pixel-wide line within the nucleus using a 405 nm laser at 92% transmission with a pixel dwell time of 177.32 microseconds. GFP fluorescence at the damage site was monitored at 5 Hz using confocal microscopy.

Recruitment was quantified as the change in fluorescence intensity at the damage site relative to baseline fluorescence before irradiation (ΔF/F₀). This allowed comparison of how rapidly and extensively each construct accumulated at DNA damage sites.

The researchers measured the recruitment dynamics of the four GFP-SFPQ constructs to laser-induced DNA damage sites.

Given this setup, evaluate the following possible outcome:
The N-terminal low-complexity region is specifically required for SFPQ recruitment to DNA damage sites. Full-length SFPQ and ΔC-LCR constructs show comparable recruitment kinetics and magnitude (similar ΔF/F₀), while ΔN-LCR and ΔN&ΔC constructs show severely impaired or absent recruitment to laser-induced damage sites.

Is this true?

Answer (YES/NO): NO